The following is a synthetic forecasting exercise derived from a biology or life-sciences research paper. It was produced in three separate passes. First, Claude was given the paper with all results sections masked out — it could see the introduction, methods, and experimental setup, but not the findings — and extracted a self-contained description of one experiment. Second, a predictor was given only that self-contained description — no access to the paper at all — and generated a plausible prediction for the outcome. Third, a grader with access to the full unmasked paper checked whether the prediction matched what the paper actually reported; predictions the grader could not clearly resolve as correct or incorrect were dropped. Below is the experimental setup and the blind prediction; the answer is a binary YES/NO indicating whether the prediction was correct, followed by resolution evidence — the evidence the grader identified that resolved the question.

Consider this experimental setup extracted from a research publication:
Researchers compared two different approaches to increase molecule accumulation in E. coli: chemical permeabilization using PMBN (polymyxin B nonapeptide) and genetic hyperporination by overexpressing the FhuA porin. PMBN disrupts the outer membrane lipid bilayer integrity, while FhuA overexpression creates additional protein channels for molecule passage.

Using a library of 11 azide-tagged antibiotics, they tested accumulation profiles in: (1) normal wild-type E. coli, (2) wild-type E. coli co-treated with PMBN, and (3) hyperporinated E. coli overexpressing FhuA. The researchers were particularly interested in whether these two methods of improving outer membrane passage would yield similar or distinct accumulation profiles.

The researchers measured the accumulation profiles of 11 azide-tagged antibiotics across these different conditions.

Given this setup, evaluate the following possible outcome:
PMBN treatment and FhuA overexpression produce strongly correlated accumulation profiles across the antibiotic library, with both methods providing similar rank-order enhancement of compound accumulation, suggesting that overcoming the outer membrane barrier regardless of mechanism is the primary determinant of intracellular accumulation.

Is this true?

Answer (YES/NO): NO